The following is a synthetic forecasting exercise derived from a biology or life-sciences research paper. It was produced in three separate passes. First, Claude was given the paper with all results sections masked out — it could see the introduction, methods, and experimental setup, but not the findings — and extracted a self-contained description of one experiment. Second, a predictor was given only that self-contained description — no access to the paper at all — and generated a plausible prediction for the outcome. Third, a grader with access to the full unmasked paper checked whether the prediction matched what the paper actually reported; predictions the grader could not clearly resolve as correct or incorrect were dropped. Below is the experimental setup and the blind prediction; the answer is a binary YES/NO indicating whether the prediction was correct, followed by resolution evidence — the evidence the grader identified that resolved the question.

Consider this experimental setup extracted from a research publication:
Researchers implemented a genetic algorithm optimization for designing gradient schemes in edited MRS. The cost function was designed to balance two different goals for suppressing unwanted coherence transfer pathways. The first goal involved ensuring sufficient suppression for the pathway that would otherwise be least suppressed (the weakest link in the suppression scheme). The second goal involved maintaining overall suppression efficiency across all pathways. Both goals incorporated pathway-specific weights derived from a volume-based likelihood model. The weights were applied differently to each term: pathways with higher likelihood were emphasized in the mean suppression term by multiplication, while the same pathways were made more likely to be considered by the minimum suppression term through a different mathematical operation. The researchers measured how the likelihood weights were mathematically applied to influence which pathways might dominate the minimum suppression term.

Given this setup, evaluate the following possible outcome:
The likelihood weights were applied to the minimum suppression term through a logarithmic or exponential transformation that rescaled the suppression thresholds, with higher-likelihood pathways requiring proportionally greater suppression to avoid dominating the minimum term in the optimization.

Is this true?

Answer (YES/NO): NO